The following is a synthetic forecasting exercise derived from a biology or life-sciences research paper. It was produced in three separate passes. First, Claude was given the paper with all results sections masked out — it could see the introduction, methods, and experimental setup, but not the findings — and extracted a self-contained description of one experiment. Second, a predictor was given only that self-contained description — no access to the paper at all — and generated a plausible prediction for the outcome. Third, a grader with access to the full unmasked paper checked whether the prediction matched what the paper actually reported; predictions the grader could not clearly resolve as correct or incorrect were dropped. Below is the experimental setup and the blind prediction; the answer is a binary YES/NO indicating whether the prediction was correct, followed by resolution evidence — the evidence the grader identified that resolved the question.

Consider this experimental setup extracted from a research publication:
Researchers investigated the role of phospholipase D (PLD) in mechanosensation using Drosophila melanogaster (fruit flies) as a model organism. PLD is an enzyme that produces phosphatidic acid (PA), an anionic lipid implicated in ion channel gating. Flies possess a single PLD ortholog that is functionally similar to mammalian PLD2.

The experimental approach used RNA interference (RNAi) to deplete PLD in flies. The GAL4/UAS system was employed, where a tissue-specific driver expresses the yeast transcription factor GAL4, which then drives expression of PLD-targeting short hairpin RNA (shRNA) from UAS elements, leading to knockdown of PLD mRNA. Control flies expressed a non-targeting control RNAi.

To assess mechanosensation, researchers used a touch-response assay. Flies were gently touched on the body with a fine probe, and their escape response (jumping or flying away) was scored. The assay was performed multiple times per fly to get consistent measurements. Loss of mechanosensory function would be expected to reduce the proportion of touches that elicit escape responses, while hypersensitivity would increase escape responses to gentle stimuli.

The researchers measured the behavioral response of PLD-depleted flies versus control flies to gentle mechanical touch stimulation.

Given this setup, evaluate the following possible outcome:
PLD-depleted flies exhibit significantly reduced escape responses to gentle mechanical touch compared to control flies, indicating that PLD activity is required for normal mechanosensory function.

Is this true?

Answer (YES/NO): NO